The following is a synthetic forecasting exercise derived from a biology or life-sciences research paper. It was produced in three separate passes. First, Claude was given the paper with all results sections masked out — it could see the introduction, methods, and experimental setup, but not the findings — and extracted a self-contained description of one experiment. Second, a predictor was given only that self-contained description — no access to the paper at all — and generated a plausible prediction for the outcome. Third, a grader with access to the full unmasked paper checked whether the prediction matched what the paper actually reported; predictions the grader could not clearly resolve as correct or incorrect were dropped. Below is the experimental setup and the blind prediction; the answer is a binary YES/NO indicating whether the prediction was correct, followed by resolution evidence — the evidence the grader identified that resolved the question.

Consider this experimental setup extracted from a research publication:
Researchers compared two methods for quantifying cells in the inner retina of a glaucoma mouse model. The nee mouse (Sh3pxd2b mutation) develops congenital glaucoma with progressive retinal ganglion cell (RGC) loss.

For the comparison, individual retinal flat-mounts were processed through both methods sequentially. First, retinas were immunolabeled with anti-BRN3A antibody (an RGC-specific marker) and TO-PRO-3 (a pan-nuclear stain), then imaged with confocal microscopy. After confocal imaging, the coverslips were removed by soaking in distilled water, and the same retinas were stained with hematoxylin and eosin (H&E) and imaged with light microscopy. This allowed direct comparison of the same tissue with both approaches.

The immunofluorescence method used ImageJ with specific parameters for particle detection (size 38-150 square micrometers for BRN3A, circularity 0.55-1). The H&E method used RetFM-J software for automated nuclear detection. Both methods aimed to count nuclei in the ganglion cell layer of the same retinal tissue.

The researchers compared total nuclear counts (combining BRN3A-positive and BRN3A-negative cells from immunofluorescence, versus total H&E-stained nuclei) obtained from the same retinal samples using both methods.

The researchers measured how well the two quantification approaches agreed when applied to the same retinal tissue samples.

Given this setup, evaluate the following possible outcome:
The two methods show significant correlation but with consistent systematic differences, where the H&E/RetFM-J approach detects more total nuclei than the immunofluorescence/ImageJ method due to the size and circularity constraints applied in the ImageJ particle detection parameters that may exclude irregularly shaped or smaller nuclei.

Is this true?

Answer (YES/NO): NO